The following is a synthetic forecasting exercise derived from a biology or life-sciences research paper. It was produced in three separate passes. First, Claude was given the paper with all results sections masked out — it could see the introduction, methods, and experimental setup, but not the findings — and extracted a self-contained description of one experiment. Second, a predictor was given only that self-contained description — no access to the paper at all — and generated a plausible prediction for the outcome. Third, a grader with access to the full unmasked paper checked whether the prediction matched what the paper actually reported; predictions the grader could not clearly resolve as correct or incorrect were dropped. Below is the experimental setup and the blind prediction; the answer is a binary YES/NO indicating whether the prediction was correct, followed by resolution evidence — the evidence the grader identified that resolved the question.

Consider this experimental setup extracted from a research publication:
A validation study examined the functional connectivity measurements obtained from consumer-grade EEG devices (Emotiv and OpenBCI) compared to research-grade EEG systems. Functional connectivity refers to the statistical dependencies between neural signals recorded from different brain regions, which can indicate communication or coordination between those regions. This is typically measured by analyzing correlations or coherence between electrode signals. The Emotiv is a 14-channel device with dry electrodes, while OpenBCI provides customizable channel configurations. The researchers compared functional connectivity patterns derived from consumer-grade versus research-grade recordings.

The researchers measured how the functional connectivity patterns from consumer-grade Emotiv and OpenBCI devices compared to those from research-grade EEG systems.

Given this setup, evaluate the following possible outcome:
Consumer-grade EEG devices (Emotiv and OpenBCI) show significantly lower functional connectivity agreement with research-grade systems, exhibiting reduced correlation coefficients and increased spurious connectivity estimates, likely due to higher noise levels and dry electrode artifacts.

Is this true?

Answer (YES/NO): NO